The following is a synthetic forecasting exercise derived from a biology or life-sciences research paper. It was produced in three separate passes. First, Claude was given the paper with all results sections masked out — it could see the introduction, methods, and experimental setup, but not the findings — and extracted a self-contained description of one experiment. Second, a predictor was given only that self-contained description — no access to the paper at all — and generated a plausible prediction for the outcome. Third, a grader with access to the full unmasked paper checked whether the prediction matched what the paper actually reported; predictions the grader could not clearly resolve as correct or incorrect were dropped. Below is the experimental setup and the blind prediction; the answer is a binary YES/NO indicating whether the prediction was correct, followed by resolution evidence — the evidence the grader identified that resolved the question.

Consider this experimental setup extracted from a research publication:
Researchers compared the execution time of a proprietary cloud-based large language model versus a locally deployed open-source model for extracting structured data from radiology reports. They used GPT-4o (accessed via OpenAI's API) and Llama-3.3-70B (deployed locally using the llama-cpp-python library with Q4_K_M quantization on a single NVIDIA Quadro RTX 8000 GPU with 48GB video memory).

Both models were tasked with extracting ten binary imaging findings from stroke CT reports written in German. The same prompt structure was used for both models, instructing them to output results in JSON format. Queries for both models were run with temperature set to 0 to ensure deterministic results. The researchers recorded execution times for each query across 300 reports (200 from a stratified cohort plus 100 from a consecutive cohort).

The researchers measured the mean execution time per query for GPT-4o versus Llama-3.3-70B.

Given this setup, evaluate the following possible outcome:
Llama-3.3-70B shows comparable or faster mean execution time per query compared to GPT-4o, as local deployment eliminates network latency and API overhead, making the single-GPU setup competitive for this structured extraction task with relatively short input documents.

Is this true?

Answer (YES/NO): NO